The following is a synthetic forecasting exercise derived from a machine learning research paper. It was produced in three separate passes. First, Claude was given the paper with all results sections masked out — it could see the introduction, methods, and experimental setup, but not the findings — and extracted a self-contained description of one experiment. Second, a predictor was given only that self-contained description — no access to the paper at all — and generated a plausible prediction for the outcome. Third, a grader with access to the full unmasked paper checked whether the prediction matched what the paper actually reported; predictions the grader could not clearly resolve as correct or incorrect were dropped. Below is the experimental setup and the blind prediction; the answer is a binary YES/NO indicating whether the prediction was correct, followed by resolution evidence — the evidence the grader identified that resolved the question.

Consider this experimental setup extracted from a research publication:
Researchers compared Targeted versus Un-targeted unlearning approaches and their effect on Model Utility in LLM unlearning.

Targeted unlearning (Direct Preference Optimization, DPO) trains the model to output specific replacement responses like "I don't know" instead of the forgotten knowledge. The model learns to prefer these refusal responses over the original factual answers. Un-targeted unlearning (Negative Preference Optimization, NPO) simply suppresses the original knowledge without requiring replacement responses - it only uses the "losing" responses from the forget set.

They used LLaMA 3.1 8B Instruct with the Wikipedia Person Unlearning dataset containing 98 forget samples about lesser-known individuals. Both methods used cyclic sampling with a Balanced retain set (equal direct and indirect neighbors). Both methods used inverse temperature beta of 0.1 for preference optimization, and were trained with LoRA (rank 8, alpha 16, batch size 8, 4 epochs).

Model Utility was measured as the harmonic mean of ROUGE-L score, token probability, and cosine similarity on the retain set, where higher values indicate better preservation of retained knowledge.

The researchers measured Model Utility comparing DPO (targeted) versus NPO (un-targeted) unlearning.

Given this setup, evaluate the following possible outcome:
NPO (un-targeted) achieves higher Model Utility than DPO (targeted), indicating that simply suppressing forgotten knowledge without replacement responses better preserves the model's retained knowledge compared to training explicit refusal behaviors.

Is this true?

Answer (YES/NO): NO